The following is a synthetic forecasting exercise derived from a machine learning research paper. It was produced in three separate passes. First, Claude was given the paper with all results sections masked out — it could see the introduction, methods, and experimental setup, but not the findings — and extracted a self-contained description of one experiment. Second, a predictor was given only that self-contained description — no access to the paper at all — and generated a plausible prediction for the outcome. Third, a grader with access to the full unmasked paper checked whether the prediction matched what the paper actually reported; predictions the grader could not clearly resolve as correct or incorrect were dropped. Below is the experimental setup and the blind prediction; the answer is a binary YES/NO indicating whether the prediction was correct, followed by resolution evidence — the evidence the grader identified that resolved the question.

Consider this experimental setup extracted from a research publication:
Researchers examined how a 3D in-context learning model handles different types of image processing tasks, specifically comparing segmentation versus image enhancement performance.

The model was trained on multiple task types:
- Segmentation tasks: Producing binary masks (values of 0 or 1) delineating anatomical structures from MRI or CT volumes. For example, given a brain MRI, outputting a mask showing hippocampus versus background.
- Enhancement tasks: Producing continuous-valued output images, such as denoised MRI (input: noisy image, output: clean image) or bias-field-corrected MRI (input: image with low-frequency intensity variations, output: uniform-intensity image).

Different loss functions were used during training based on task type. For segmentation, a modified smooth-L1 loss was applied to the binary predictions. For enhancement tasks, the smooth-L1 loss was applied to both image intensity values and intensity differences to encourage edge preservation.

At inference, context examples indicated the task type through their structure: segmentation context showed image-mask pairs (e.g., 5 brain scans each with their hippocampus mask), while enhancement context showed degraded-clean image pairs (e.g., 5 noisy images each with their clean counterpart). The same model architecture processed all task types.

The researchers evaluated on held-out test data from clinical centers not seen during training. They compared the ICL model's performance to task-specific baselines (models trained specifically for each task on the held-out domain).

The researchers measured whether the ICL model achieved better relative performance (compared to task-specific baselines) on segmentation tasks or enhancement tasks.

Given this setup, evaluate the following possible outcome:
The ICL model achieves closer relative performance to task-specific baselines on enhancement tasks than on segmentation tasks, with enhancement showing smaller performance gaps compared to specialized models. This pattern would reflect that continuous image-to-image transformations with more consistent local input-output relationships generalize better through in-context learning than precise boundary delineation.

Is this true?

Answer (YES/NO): NO